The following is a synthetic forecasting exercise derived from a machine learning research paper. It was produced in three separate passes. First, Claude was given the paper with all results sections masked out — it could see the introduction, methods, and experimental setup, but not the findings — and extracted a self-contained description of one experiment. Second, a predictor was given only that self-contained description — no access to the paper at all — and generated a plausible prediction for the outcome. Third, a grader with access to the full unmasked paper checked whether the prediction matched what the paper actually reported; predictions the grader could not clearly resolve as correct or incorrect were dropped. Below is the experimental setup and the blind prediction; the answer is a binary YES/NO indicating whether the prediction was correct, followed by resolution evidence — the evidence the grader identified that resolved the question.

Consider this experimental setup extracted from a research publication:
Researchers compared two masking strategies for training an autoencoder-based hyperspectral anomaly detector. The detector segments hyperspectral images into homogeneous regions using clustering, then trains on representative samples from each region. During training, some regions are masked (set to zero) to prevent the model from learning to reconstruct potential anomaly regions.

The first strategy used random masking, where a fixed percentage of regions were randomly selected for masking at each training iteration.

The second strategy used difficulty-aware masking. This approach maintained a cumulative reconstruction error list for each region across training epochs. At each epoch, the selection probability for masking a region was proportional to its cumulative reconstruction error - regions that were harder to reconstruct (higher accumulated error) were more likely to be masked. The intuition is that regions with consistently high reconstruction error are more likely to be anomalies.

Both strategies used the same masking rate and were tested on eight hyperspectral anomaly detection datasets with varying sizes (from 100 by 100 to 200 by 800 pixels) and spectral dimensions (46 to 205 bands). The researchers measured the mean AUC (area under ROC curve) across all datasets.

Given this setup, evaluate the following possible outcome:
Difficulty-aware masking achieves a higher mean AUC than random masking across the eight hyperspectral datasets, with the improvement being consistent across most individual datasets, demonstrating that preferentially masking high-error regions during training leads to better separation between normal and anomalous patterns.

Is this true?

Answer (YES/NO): YES